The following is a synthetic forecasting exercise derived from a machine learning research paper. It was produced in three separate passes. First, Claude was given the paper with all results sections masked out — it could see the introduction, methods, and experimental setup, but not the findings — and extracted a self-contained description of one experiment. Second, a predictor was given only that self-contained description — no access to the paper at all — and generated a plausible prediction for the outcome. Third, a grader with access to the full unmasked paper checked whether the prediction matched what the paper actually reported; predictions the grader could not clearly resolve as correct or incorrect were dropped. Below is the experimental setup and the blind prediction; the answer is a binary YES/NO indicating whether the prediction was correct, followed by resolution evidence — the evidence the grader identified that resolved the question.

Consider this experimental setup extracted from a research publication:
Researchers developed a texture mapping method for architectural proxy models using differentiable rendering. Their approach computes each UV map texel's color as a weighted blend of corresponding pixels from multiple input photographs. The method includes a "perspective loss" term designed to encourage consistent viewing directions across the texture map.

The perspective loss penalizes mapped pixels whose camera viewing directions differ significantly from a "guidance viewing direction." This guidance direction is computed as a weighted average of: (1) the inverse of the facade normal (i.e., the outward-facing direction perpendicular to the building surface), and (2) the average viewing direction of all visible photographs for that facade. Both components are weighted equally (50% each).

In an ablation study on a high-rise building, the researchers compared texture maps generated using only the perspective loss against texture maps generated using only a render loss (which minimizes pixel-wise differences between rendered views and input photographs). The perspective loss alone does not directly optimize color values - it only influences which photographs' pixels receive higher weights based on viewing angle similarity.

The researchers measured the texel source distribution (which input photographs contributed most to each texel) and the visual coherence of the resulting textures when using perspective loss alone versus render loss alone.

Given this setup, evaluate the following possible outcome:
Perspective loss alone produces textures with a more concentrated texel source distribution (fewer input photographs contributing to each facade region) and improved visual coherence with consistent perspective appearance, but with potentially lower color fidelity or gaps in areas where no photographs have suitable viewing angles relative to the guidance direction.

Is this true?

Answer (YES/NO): NO